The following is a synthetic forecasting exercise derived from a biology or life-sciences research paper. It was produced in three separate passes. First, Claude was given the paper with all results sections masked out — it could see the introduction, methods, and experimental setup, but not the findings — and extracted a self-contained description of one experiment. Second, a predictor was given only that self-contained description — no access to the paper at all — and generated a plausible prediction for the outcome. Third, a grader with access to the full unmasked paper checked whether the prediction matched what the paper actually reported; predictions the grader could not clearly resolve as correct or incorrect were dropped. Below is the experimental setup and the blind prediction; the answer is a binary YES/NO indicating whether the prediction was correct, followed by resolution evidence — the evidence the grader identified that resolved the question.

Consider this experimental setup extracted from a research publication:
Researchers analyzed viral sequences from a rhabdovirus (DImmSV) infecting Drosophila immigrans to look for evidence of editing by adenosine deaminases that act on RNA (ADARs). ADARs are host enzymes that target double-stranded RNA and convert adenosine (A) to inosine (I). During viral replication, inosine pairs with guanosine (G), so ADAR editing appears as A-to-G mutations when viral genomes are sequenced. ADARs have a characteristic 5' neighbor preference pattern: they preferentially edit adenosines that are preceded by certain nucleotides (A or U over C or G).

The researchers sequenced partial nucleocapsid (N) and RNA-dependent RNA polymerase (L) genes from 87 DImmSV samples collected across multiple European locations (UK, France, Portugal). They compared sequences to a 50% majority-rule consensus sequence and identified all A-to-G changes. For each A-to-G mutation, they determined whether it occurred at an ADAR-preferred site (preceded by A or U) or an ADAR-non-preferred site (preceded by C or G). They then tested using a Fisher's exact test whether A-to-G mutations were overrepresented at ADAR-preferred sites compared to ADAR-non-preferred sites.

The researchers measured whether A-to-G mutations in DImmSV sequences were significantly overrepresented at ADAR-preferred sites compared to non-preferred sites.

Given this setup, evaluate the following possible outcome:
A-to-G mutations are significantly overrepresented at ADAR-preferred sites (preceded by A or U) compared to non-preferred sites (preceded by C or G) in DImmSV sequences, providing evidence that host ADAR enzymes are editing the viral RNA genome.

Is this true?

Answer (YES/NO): YES